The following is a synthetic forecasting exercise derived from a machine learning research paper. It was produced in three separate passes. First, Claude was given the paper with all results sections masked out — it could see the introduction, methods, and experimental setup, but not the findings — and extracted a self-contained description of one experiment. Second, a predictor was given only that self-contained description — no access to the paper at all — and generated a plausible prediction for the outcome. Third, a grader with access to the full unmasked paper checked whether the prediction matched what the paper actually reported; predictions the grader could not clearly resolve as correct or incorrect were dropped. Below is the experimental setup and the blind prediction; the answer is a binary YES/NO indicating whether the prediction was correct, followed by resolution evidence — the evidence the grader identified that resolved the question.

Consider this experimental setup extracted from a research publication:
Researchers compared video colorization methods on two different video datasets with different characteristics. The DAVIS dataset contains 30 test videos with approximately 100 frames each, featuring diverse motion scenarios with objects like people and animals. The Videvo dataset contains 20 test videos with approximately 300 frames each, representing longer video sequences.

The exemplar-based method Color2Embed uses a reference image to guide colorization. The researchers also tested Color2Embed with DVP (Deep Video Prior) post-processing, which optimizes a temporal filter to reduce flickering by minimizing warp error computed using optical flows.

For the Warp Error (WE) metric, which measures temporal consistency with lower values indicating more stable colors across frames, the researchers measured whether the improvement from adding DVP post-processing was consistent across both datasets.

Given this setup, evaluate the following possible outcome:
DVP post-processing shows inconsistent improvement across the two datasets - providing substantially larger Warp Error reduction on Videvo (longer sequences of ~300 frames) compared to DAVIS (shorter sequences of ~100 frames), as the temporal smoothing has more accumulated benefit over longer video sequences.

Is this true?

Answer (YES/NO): YES